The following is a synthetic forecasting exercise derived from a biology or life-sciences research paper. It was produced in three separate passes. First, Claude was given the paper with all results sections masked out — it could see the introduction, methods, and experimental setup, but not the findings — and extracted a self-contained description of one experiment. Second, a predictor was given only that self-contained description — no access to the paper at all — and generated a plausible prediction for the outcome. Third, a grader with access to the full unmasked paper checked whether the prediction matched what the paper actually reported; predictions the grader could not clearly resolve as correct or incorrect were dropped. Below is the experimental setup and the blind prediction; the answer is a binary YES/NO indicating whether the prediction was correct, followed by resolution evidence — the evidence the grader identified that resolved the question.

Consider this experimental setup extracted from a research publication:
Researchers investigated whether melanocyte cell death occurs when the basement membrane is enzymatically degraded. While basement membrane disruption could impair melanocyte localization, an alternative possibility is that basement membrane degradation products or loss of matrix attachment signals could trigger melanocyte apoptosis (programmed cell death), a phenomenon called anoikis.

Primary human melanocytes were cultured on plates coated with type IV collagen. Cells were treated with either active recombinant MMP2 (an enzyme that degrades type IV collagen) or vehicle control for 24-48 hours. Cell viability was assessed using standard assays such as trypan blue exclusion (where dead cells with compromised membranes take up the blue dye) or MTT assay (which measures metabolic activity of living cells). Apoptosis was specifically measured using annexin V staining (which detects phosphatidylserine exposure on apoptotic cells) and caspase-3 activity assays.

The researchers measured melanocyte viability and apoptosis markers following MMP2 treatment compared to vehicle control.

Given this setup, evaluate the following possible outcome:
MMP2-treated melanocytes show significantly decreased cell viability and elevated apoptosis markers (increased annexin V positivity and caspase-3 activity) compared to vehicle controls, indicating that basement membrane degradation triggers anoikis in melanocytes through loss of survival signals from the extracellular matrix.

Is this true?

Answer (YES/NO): NO